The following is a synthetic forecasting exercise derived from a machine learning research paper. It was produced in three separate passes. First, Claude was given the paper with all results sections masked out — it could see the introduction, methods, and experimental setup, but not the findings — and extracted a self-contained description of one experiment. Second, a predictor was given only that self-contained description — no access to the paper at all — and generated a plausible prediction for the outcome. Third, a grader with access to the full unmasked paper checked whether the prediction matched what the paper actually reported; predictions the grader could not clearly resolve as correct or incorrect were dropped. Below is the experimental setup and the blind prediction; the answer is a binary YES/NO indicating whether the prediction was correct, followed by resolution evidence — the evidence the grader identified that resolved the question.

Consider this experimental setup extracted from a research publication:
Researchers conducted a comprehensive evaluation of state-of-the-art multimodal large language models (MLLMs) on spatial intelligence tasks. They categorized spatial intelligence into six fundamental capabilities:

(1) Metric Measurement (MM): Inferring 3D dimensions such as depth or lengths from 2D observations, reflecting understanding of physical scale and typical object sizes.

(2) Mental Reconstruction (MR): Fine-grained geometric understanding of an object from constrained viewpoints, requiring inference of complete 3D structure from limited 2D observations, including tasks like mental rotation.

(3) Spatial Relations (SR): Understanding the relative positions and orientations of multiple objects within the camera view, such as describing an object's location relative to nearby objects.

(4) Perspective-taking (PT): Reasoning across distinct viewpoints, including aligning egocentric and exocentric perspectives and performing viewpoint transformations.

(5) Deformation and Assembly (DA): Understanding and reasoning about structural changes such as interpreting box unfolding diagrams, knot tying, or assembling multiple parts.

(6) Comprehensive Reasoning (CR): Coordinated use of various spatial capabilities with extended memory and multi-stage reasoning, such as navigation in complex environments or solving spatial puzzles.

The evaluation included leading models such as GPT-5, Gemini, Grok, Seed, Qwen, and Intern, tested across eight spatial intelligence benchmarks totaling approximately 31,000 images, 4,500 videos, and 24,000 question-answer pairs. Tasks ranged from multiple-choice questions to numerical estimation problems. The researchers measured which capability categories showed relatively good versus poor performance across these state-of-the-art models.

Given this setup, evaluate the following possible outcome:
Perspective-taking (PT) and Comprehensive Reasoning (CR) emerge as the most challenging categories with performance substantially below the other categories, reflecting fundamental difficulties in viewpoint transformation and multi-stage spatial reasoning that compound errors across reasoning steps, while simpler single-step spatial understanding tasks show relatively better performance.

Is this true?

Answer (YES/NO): NO